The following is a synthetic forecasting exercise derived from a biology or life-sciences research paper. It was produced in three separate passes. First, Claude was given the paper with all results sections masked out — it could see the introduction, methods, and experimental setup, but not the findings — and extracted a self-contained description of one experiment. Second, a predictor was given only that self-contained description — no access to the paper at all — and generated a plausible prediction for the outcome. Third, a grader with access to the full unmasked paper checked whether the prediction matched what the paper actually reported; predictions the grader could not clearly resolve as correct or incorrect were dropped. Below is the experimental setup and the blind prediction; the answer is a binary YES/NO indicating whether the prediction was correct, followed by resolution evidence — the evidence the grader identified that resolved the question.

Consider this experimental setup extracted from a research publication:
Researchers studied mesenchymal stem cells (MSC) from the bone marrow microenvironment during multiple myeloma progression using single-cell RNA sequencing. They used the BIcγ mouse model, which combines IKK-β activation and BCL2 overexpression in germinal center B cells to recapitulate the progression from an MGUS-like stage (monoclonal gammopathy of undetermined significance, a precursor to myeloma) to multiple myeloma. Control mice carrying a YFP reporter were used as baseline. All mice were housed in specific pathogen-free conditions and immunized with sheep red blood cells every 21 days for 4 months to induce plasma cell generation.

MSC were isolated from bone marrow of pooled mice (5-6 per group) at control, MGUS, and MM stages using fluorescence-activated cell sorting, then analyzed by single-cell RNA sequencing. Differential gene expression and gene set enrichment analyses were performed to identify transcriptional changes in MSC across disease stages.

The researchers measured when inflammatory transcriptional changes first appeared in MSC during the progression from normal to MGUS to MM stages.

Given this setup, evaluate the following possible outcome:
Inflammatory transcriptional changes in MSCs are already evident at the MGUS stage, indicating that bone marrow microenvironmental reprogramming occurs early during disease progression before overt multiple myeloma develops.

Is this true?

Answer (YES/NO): YES